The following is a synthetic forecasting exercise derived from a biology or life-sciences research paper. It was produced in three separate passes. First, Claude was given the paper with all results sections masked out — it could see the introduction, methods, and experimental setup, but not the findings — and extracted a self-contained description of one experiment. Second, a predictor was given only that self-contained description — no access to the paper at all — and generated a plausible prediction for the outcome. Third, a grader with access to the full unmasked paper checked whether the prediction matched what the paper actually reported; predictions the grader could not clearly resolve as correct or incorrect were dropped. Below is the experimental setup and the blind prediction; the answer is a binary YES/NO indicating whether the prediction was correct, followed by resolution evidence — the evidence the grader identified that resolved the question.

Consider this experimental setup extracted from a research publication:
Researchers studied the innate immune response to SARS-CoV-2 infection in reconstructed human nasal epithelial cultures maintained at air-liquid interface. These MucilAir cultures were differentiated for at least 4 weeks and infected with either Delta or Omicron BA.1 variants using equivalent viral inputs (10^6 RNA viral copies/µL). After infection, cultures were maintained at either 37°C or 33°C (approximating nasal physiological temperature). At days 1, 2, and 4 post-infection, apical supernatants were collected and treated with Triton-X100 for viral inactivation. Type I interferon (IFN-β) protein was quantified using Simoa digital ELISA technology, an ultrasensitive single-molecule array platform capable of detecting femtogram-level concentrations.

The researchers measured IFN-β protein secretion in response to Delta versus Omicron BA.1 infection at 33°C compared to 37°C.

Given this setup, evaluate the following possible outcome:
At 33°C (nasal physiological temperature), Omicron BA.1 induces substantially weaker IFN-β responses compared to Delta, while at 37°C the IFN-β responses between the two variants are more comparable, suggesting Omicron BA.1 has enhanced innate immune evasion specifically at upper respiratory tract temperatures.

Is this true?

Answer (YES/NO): NO